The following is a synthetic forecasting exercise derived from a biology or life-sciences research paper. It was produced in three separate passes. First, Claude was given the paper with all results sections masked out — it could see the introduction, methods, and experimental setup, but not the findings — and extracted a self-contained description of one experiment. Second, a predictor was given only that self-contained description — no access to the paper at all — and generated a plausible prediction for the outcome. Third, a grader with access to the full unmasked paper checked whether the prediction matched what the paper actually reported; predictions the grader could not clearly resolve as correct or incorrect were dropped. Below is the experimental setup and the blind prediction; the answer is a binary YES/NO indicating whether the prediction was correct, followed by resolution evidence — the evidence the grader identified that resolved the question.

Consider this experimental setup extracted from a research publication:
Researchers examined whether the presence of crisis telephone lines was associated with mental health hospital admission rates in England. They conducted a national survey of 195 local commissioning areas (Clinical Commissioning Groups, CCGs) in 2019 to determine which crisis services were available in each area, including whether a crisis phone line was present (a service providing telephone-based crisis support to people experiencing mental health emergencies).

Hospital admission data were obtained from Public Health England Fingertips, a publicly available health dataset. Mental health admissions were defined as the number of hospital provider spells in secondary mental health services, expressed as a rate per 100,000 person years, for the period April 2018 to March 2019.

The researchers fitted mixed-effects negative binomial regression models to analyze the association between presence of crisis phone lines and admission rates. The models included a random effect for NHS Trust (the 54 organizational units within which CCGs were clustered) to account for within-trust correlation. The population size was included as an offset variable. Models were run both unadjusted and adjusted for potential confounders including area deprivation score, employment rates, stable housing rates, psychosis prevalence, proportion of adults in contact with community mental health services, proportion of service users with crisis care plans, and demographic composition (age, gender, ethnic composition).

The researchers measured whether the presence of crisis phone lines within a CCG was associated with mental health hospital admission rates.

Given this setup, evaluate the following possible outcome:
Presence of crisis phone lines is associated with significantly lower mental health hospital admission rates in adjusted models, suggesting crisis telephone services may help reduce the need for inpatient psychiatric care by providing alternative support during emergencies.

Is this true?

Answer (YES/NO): YES